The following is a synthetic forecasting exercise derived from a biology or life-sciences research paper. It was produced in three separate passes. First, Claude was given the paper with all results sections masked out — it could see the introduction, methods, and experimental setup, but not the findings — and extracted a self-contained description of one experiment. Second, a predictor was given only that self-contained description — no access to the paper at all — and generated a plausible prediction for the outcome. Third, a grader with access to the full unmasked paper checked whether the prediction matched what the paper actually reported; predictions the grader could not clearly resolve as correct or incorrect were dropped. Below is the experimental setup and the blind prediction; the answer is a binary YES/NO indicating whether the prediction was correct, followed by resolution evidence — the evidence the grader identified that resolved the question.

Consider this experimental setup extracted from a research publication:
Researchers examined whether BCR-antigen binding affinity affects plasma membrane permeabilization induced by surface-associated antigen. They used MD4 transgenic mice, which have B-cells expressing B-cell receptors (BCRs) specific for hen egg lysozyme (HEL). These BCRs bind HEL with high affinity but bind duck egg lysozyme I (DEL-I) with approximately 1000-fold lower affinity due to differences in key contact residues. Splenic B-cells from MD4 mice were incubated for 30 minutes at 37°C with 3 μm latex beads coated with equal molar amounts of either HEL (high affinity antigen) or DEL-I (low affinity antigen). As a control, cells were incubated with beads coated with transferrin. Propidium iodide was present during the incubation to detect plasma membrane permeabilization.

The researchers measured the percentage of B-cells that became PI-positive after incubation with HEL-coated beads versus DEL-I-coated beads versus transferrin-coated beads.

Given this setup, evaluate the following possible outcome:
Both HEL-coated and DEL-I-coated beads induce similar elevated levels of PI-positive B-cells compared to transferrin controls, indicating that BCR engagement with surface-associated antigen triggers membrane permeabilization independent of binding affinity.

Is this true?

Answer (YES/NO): NO